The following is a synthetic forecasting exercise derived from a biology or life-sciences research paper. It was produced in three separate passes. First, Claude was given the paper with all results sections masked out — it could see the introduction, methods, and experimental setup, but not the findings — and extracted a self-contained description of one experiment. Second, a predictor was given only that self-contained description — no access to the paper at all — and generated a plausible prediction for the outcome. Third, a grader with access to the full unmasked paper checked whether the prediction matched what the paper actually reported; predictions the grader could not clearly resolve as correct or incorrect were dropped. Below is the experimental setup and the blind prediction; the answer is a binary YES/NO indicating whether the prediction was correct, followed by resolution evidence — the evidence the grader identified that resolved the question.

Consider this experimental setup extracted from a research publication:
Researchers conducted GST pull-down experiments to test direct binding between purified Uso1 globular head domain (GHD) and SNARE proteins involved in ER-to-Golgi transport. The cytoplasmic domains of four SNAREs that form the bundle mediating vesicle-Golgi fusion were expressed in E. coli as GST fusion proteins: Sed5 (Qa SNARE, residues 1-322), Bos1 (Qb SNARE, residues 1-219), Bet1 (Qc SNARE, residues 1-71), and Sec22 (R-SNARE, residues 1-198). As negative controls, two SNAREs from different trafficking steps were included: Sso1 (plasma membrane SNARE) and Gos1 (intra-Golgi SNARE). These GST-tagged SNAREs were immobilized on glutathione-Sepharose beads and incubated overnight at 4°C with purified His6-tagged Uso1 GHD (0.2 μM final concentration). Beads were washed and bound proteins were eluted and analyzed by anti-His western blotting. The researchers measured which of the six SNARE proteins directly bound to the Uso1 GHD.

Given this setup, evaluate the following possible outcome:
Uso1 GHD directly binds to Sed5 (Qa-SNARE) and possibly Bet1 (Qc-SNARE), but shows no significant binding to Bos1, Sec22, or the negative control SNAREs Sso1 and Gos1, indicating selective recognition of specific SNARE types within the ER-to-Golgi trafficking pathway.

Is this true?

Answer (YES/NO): NO